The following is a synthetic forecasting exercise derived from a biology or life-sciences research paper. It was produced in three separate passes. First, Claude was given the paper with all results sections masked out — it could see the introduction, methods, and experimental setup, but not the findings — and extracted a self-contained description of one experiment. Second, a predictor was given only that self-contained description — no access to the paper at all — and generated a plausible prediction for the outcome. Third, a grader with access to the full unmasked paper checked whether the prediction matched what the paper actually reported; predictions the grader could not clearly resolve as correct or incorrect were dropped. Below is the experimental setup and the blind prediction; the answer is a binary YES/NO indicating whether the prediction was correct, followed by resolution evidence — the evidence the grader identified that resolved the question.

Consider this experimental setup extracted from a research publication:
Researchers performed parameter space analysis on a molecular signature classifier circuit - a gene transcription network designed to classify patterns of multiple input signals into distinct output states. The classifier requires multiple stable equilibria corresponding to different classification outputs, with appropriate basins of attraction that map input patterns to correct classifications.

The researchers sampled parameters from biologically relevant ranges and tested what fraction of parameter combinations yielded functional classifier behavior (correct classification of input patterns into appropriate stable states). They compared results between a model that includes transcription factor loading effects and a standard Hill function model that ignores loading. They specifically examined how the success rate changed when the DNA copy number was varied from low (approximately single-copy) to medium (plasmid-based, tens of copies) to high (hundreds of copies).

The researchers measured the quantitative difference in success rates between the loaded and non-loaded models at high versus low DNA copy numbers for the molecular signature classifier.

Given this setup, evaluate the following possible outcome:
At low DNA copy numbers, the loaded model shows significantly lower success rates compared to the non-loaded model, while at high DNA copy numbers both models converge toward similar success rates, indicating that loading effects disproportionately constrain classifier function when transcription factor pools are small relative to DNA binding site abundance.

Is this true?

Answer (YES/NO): NO